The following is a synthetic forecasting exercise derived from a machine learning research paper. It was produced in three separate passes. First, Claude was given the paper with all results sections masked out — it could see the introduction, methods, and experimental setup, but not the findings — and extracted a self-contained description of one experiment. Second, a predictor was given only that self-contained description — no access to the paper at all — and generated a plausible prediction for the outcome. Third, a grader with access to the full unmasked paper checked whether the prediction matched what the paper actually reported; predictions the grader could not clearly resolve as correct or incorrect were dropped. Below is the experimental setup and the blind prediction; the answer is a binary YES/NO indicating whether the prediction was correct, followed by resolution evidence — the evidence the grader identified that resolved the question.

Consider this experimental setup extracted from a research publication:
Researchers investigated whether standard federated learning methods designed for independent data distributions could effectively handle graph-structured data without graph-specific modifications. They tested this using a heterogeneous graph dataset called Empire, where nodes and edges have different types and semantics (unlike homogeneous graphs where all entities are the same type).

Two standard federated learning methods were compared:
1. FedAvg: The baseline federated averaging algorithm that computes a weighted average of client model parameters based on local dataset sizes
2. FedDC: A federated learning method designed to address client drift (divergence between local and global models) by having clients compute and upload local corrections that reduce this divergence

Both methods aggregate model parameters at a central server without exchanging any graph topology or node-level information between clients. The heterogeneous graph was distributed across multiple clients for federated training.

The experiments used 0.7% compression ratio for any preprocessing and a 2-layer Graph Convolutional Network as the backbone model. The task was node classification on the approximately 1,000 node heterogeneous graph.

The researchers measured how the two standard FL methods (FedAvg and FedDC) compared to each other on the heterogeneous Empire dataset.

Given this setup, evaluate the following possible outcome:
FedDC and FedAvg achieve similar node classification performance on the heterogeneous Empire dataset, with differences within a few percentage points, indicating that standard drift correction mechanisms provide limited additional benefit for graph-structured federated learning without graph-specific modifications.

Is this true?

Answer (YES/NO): NO